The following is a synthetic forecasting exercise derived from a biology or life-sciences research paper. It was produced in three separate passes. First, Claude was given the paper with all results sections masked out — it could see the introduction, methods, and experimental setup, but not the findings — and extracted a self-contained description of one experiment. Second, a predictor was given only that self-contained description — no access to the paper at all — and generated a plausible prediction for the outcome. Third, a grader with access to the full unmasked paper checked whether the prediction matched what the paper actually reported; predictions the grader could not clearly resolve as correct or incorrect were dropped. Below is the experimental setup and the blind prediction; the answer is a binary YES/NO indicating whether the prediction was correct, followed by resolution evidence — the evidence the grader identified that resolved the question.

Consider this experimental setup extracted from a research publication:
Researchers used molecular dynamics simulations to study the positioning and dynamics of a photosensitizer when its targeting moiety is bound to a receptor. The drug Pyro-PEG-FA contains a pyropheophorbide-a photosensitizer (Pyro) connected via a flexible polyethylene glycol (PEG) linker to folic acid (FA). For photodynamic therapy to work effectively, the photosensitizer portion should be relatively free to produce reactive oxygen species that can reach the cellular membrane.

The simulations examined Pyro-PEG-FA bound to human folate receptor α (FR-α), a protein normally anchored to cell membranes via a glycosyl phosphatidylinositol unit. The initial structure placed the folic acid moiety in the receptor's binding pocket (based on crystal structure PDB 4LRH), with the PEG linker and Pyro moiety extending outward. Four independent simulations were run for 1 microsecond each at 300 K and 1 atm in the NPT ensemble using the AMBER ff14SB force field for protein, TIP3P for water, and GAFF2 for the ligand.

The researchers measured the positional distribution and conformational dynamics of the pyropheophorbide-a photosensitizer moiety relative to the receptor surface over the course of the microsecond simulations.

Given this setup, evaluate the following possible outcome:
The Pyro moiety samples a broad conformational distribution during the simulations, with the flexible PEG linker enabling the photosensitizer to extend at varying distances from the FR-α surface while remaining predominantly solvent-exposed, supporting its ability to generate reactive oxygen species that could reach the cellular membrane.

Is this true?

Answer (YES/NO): YES